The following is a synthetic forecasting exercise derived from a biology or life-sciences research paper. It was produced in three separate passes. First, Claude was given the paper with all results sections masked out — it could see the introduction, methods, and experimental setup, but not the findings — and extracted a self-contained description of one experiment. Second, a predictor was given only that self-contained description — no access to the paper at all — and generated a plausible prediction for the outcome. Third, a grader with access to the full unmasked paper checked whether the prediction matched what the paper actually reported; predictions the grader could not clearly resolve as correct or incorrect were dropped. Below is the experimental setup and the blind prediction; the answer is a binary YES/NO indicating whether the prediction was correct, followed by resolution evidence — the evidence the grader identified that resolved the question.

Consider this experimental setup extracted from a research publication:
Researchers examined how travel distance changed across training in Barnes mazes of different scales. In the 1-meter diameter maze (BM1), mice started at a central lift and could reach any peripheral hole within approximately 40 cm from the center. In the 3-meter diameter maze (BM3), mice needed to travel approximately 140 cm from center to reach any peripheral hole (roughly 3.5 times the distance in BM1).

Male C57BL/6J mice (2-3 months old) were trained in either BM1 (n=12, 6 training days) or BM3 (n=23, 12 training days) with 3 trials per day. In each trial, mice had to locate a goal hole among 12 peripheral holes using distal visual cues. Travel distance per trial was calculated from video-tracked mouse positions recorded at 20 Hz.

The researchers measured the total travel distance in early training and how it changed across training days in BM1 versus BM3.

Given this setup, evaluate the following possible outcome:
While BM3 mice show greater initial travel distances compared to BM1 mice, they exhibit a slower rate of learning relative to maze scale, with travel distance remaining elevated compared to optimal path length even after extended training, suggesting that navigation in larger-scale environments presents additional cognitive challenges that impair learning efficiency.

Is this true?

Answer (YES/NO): YES